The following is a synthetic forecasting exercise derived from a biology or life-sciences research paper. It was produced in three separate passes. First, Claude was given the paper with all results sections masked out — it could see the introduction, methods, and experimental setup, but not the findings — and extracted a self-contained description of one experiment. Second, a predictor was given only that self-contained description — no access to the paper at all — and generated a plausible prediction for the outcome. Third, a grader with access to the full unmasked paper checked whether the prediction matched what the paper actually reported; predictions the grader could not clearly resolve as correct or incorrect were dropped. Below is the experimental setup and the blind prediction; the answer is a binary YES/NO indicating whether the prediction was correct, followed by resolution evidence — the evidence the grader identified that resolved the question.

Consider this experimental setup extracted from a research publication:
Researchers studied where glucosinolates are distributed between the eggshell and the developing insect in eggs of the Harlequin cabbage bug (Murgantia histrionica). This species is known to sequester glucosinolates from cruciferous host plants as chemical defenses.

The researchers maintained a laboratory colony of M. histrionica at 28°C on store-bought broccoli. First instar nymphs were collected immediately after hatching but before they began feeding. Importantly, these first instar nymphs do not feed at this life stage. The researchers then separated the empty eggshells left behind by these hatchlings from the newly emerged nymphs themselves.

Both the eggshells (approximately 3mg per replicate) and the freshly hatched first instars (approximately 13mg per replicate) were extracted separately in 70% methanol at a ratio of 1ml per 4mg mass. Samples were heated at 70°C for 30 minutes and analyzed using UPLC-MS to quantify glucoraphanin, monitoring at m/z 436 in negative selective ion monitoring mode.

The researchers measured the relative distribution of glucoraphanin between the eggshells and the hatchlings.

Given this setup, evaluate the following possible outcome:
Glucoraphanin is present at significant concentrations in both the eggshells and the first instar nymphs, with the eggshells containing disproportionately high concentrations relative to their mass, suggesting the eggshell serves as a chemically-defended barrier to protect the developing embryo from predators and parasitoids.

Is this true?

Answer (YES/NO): YES